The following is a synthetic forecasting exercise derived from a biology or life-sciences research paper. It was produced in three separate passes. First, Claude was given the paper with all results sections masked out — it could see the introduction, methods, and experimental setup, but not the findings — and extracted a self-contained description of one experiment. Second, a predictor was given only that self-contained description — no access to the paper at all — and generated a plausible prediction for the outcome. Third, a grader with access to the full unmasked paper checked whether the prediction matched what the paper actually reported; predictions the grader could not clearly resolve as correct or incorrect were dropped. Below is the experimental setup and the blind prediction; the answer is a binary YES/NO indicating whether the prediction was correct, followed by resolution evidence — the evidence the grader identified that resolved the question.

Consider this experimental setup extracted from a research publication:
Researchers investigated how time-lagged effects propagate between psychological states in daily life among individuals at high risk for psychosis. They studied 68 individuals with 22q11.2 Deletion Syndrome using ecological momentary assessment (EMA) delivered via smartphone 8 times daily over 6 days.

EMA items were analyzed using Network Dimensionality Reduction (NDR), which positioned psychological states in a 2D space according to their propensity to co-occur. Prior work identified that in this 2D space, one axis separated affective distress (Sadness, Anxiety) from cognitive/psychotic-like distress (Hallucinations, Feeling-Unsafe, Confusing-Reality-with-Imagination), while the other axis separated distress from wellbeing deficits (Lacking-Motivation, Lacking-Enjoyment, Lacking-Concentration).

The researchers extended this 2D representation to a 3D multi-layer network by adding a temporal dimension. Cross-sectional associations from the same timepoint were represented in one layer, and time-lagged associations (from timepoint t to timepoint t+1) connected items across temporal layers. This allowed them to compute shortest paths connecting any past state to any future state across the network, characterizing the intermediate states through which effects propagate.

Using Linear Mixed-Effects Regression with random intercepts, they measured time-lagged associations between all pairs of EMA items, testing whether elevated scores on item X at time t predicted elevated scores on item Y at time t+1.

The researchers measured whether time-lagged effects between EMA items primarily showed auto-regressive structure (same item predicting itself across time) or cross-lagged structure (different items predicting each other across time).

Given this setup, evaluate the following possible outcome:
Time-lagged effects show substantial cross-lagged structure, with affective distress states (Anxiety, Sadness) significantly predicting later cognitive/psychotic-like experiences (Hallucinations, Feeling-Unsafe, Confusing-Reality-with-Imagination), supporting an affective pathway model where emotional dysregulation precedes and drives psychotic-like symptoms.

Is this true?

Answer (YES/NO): NO